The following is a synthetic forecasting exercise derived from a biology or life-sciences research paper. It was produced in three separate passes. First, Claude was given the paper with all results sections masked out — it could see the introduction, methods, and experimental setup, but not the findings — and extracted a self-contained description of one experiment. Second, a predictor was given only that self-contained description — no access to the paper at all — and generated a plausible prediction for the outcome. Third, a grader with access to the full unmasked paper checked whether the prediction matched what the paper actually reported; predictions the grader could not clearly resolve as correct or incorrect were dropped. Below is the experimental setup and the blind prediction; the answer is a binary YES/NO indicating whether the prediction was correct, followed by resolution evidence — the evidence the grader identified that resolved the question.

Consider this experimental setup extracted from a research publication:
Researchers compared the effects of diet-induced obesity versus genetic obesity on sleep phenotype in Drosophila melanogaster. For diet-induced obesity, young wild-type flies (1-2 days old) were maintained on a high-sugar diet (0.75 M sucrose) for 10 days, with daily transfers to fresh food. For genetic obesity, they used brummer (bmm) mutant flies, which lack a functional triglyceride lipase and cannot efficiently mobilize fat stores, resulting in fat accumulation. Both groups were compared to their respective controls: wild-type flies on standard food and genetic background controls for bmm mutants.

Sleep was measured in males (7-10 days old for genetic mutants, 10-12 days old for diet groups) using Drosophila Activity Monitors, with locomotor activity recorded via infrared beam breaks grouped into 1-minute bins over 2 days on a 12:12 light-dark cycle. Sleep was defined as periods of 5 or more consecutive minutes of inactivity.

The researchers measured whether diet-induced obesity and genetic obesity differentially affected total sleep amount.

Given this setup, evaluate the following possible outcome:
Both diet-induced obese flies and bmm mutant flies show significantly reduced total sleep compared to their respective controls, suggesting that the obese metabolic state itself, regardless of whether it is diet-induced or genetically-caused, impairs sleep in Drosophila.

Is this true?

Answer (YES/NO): NO